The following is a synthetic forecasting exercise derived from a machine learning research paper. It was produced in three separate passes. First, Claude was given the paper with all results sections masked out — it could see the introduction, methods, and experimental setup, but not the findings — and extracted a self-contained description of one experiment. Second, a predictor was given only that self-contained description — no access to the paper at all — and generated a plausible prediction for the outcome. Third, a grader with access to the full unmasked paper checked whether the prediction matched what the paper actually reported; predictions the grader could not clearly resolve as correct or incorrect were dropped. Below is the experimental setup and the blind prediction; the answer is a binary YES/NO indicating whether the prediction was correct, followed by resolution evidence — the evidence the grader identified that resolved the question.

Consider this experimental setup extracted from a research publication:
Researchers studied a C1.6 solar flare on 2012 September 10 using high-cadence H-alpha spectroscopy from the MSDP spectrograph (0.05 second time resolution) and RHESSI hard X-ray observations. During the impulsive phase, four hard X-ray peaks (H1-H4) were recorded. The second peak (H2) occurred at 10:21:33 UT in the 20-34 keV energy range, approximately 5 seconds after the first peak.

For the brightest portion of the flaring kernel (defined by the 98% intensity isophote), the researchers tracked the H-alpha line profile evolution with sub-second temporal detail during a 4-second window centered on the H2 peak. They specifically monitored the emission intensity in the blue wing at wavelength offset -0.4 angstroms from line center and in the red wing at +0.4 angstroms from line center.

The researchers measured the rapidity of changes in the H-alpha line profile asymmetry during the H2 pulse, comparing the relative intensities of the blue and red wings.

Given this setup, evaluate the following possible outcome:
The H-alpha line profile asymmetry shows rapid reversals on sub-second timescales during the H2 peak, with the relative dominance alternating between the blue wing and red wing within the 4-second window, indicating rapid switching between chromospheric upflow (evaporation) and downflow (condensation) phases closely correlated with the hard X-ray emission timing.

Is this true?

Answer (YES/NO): NO